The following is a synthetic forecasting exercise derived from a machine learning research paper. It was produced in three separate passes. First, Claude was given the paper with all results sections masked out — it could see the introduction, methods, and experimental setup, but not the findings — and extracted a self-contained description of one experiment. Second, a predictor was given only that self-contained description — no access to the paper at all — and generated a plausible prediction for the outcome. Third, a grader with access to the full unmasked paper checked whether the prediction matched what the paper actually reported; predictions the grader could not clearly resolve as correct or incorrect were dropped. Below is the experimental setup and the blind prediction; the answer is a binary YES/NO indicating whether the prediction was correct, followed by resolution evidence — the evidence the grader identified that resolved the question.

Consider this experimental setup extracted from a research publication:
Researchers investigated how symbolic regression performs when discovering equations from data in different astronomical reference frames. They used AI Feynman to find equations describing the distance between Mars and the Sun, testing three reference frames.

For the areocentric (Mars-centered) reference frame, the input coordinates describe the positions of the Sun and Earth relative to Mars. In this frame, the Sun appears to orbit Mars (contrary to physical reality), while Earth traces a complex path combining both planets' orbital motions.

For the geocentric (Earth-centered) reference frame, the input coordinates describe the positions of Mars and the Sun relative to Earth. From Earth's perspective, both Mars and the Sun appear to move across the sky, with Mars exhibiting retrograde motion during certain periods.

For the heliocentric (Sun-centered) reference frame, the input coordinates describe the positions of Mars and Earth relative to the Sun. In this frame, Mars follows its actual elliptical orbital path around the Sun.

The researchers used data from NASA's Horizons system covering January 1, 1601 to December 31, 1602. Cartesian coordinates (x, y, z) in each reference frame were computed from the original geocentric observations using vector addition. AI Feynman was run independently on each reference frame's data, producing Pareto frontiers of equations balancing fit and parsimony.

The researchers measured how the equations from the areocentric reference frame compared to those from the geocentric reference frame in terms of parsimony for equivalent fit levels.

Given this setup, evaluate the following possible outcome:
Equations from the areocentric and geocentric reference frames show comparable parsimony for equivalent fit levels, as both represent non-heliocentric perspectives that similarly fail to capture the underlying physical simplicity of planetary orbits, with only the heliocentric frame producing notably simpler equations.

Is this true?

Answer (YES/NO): NO